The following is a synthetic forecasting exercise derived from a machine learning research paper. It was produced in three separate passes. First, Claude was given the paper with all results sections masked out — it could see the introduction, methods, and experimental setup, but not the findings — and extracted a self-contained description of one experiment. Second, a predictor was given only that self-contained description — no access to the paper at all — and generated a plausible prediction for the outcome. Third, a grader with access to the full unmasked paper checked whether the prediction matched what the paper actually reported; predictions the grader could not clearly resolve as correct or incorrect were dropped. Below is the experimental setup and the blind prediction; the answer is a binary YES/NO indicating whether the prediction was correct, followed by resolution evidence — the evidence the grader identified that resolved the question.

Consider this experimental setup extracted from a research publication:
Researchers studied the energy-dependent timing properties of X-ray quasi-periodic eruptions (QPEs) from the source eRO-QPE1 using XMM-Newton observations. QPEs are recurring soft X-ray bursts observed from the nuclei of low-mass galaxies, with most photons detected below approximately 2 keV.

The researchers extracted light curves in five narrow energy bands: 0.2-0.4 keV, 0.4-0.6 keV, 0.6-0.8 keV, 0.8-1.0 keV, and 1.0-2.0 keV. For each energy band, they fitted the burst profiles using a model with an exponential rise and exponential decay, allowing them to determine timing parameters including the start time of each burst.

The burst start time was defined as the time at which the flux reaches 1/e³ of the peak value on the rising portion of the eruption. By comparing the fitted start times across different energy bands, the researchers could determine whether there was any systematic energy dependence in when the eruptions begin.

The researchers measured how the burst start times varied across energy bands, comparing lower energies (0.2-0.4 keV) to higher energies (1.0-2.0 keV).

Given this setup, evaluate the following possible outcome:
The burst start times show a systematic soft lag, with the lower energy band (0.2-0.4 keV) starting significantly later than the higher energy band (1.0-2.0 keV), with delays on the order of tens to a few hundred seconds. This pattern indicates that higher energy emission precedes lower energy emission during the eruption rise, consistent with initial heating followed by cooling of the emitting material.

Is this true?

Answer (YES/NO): NO